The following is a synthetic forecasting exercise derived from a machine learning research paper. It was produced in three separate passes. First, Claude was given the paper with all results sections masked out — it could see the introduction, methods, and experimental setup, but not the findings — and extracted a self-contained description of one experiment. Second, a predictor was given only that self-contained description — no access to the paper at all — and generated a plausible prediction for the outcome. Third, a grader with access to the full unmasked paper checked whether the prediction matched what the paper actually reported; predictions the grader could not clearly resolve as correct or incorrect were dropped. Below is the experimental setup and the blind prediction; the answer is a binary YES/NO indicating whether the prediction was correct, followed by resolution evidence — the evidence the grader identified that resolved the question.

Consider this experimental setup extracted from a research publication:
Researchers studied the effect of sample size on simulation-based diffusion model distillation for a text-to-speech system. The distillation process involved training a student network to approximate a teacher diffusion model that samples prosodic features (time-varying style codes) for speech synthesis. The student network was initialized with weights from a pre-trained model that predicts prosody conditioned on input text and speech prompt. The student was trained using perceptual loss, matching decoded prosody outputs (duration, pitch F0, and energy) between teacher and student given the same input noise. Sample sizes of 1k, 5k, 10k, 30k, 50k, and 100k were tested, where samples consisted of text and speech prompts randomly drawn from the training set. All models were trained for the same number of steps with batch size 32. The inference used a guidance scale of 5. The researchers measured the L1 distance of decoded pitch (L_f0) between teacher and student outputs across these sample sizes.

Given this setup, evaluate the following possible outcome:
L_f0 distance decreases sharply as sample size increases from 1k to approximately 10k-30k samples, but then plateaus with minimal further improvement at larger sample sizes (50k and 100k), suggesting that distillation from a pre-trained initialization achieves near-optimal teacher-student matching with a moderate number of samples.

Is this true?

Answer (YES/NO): NO